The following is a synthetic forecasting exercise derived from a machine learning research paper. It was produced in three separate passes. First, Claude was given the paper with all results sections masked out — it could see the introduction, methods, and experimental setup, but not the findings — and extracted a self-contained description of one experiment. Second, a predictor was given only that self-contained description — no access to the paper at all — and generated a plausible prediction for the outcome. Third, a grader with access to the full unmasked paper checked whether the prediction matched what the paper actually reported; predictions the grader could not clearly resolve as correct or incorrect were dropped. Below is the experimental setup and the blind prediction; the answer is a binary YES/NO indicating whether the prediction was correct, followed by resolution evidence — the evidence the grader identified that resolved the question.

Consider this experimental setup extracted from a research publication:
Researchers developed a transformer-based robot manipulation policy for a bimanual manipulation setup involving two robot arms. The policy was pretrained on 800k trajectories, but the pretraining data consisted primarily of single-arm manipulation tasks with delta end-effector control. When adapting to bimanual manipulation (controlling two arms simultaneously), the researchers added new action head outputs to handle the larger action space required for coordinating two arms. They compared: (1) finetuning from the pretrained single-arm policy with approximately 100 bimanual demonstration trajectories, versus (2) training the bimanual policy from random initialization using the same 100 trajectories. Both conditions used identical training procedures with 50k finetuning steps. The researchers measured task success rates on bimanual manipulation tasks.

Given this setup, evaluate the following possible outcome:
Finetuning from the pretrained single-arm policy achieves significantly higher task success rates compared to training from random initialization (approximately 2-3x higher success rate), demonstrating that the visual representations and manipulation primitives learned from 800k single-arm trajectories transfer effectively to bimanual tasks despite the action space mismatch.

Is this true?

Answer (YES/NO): NO